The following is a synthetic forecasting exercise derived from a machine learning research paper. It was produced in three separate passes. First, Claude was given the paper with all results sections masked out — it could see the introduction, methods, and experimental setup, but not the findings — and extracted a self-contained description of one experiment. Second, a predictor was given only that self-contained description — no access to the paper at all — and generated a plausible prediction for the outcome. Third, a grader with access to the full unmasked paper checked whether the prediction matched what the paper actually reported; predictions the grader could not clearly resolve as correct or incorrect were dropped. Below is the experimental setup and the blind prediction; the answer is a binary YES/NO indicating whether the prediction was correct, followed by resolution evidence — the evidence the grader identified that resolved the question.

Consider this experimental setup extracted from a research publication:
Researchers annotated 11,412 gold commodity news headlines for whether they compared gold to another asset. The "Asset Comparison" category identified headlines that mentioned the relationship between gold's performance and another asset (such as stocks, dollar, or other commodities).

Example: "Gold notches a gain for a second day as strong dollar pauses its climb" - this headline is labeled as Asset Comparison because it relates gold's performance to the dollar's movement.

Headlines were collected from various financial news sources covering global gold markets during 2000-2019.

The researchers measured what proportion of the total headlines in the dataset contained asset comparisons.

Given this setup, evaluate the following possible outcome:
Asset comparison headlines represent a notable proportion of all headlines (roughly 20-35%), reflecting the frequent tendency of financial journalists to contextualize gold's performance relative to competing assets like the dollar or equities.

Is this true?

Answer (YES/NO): NO